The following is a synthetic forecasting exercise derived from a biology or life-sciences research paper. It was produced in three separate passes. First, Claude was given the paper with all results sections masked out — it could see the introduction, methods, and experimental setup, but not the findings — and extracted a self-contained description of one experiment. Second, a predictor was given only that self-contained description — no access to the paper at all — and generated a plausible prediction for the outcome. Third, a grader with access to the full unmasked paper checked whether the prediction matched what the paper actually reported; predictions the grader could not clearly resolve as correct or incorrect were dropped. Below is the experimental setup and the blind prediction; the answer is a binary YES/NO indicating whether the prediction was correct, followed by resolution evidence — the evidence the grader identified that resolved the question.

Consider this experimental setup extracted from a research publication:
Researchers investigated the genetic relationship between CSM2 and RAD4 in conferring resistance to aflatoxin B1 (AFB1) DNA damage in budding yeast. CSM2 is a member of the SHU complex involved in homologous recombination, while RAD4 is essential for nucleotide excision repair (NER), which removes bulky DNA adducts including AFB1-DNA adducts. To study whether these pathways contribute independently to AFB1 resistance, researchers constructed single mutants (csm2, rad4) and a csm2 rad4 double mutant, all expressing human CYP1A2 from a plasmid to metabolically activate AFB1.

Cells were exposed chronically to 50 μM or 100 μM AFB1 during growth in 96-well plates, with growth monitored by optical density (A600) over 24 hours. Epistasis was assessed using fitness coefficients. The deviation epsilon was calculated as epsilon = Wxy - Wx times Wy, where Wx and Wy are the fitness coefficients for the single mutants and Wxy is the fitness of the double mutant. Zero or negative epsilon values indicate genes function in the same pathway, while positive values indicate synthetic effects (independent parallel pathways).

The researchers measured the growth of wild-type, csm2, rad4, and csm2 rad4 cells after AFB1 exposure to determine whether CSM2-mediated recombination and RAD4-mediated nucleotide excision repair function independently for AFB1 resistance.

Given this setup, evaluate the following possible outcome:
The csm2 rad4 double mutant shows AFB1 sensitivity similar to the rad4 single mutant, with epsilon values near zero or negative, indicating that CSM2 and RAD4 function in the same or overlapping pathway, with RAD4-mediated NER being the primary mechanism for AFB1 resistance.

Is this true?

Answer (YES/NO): NO